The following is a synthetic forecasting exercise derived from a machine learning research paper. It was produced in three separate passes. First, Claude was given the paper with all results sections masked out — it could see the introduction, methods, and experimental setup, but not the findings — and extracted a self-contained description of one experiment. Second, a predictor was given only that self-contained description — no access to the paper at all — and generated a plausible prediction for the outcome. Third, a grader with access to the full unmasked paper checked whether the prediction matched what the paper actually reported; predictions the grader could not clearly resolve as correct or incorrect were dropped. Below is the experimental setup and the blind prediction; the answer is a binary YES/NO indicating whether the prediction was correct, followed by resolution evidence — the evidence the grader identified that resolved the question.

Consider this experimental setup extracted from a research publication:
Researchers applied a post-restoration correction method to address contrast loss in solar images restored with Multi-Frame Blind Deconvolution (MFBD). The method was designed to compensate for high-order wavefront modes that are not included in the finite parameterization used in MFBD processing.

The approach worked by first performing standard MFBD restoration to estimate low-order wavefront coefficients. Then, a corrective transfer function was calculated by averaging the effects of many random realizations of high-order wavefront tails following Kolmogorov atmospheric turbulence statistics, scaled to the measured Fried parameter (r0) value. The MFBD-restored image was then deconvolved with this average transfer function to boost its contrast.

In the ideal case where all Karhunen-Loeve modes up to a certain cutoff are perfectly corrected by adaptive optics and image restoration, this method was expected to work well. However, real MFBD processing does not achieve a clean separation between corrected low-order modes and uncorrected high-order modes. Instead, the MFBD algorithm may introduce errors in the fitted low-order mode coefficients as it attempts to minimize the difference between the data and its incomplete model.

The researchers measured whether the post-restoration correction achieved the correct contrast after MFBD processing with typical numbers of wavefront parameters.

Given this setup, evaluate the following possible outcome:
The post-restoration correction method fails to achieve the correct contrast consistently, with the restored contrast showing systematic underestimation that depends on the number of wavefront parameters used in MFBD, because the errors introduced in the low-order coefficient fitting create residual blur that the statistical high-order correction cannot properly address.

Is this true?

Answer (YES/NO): NO